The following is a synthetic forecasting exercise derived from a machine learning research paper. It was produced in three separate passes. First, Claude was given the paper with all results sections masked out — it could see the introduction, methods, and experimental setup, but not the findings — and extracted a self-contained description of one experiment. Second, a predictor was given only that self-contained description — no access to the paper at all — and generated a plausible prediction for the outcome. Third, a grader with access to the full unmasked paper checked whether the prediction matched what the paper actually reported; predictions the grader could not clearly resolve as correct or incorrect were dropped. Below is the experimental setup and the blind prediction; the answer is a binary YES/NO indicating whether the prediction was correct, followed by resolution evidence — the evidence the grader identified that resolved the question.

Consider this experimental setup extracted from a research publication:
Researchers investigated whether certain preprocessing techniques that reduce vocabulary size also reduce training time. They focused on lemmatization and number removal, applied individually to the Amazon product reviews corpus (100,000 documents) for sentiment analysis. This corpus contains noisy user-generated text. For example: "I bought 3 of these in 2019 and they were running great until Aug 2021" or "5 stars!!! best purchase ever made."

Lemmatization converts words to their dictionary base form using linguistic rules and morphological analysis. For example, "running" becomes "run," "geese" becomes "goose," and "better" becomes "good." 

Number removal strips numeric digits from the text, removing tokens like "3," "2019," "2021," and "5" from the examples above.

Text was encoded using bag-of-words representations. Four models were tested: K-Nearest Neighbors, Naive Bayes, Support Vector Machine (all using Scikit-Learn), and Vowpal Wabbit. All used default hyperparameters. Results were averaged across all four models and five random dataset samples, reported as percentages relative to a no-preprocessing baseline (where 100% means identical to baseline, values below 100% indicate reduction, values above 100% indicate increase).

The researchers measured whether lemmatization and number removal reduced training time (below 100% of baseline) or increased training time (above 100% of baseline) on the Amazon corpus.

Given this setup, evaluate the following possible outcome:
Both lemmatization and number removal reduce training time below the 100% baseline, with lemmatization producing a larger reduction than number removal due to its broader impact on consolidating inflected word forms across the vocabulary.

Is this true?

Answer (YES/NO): NO